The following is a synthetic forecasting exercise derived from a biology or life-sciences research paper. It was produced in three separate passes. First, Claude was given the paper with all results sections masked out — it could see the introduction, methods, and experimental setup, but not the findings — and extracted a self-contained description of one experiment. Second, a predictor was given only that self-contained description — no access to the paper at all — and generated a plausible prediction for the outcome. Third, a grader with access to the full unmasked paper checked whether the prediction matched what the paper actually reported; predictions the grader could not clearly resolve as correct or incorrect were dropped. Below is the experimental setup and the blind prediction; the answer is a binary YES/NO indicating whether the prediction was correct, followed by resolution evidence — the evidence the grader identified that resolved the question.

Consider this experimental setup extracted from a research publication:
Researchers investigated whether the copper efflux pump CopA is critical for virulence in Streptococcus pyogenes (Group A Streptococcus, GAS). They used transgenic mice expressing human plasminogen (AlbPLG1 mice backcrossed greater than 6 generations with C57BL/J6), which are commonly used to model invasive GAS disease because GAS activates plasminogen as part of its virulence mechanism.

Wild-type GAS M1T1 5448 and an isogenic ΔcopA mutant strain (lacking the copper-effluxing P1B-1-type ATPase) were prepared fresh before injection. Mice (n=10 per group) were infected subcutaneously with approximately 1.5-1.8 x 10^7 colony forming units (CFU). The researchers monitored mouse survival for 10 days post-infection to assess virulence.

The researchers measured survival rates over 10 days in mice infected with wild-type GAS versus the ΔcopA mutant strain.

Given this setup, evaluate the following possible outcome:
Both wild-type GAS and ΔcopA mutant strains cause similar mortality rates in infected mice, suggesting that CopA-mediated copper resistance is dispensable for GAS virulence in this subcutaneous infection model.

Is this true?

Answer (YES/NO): YES